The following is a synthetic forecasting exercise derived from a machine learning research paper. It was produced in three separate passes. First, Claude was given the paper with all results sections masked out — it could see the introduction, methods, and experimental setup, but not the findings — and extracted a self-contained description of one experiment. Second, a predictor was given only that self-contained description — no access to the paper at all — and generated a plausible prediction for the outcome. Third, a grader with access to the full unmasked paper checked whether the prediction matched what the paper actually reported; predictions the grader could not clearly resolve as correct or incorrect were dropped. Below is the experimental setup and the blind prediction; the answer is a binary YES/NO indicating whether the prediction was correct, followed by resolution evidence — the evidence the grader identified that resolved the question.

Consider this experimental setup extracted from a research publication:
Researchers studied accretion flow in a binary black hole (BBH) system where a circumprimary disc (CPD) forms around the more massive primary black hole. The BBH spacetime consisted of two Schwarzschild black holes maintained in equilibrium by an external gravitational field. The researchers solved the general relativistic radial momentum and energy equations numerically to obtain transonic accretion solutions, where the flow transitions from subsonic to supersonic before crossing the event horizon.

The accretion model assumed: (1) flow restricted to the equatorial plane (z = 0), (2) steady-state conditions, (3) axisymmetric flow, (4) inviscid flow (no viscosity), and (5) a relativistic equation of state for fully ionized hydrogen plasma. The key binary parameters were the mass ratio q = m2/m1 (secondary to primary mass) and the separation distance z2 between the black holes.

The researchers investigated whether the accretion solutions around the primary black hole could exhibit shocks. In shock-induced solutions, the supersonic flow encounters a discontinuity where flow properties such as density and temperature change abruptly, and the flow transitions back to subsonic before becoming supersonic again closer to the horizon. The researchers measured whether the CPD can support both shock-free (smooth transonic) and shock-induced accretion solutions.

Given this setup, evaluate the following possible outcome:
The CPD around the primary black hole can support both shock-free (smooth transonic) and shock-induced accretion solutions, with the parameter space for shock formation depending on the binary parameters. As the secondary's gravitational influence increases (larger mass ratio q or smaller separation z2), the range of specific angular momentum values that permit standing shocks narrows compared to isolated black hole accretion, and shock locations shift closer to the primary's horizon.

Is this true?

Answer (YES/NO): NO